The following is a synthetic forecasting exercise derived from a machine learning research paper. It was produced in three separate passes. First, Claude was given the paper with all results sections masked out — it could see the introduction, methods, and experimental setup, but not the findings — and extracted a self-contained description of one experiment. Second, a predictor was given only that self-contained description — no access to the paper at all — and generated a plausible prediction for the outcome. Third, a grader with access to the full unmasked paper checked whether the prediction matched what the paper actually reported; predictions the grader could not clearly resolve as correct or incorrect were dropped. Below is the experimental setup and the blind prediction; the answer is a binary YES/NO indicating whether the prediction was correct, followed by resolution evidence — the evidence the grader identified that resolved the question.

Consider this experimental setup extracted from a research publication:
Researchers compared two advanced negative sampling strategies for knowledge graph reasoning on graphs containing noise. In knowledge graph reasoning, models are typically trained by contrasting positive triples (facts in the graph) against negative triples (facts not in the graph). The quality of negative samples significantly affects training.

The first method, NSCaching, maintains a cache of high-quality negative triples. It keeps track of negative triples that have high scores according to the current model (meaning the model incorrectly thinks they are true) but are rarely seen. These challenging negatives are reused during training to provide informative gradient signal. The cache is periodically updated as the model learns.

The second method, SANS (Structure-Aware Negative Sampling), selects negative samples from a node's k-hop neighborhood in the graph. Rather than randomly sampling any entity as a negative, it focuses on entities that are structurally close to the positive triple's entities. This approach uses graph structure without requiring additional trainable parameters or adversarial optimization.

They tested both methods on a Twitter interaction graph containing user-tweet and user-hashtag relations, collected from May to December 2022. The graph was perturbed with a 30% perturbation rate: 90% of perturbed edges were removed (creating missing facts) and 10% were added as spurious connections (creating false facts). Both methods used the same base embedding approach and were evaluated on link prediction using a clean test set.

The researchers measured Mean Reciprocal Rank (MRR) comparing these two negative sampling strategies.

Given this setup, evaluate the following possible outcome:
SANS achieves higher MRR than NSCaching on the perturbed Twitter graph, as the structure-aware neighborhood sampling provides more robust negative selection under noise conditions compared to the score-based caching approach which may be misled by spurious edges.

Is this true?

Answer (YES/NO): YES